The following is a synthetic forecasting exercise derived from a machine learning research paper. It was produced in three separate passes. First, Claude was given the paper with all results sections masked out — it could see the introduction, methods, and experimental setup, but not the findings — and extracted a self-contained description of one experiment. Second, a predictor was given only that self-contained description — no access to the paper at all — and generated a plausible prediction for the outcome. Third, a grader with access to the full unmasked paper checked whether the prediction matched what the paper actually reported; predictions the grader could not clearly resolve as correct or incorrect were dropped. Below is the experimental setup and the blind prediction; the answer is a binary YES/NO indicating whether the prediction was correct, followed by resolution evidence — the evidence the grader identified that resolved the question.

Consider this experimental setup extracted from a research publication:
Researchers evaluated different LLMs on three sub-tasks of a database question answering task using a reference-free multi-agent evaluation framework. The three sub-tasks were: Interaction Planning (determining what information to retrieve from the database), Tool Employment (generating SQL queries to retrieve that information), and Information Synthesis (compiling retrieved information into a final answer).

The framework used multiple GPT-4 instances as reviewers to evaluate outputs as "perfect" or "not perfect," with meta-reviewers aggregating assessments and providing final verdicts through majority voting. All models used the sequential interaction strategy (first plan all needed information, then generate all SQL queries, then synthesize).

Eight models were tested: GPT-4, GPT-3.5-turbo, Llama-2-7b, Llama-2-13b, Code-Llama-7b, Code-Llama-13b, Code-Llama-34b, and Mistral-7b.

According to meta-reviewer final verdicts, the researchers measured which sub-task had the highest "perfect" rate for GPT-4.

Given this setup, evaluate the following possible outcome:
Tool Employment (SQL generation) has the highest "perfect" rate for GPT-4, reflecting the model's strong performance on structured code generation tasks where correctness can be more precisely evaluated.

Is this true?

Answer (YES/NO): NO